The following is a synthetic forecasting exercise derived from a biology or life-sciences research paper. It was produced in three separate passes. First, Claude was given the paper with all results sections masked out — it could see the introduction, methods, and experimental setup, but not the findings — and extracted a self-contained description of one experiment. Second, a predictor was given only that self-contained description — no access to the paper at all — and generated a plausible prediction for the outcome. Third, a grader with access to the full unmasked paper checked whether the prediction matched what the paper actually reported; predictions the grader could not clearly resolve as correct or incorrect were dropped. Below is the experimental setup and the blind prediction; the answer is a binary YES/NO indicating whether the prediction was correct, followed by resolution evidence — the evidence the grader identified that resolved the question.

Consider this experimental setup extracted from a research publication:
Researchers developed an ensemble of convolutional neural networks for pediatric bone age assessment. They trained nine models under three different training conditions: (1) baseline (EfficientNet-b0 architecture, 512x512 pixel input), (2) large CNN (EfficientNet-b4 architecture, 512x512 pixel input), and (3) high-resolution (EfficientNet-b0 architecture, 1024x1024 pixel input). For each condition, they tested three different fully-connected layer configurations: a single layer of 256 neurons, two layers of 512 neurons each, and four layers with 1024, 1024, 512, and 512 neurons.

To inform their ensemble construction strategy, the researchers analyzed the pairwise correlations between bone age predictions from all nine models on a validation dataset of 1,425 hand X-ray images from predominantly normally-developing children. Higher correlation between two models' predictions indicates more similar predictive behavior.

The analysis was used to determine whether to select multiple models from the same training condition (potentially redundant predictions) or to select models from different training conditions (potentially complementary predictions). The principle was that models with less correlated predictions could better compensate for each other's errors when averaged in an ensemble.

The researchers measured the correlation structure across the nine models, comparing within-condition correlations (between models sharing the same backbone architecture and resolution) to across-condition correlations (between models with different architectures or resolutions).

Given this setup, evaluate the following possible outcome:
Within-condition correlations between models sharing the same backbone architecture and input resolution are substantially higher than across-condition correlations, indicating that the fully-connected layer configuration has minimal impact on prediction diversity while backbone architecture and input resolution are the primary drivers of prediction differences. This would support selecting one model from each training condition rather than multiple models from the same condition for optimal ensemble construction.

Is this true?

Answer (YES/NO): YES